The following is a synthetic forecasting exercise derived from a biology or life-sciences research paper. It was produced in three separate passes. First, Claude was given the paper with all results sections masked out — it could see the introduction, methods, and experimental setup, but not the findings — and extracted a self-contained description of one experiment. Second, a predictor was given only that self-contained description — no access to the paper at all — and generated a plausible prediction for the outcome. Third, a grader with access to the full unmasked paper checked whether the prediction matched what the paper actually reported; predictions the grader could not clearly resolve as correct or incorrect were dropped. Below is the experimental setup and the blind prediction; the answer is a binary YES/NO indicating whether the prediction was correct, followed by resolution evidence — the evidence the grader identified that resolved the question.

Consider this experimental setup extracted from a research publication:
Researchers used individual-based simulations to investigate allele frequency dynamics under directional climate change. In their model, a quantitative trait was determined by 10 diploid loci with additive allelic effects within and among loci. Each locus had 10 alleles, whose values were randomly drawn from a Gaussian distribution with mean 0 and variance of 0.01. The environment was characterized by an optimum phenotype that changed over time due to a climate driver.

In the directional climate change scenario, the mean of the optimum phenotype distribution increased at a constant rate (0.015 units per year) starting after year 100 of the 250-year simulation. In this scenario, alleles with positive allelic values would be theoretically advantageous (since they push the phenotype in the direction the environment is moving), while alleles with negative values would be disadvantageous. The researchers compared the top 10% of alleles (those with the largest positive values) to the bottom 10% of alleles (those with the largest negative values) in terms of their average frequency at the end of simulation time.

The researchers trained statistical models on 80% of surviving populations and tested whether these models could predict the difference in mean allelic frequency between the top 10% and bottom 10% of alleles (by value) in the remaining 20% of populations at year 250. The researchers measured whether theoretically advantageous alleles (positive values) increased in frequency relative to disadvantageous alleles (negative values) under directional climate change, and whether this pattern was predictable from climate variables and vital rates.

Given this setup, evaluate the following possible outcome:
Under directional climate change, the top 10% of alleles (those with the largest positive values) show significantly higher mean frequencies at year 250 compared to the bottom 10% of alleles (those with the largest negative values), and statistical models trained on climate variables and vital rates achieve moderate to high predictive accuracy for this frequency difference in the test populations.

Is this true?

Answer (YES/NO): NO